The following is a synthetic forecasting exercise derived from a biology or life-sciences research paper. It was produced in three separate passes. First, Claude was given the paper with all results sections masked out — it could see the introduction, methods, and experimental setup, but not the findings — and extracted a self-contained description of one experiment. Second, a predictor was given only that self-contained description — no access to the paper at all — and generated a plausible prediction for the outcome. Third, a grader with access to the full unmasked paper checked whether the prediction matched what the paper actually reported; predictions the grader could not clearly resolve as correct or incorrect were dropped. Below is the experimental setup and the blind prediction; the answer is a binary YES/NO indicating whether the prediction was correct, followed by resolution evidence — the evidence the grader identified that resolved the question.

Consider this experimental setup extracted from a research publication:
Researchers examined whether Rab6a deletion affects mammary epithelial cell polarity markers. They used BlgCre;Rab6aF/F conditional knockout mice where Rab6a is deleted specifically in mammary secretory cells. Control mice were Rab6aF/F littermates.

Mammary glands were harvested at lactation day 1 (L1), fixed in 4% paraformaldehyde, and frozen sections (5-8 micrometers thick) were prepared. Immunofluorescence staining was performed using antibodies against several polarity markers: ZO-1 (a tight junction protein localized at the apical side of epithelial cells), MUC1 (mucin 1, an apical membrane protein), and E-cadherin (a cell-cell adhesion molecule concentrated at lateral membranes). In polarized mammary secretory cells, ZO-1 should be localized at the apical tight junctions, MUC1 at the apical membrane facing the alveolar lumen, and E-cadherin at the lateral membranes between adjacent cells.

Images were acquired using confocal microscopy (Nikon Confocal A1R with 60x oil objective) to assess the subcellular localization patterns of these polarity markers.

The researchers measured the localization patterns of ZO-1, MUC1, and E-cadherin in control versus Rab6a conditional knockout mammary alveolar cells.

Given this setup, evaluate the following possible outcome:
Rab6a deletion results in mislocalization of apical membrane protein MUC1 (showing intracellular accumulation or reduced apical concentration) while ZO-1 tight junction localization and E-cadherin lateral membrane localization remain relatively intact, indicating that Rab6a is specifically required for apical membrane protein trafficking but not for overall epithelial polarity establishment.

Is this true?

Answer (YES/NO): NO